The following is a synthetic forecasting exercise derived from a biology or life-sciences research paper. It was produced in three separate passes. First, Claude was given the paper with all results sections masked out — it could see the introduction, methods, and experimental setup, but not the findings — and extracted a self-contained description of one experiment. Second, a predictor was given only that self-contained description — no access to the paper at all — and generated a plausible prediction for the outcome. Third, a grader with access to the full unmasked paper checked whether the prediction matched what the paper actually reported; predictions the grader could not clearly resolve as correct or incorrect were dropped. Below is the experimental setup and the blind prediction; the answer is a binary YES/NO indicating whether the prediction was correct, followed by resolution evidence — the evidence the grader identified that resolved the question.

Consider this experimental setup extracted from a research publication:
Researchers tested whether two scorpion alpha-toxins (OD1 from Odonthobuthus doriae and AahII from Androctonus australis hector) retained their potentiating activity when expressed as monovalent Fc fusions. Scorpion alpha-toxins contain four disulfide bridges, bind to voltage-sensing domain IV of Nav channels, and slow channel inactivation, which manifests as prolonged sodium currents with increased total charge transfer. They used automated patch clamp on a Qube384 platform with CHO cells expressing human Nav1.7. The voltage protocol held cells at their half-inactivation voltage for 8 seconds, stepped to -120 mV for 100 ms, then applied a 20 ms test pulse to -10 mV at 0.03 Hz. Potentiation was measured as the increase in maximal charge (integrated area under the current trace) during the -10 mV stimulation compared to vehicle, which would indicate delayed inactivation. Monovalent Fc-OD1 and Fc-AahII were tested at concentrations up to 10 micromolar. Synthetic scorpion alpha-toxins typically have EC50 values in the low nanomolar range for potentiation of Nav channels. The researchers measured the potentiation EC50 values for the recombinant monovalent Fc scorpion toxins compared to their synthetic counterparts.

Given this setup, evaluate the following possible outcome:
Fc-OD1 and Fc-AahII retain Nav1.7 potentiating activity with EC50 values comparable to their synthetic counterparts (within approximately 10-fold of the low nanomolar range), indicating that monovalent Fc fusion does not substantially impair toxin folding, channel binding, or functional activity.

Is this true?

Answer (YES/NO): NO